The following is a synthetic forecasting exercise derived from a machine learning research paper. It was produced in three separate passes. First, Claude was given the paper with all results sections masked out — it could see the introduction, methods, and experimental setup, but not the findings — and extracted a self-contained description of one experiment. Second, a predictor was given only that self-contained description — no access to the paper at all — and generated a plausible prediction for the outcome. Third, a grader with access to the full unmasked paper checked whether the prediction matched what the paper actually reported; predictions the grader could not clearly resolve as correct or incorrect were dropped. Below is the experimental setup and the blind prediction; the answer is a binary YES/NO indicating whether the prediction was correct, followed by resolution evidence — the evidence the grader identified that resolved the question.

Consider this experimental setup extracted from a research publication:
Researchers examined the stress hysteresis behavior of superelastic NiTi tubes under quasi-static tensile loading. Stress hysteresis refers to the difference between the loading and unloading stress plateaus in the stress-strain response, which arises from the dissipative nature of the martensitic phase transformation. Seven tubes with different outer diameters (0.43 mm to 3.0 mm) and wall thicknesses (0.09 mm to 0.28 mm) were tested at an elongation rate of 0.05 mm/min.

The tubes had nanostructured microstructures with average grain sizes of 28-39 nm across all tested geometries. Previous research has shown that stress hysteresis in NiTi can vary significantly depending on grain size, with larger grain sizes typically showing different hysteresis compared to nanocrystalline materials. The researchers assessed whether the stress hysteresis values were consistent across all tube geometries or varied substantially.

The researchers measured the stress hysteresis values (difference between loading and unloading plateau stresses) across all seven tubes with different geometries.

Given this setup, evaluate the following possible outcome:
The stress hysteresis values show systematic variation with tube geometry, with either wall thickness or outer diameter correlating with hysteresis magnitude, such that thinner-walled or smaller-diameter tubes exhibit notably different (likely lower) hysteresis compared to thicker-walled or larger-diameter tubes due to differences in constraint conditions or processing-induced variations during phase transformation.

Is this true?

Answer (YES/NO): NO